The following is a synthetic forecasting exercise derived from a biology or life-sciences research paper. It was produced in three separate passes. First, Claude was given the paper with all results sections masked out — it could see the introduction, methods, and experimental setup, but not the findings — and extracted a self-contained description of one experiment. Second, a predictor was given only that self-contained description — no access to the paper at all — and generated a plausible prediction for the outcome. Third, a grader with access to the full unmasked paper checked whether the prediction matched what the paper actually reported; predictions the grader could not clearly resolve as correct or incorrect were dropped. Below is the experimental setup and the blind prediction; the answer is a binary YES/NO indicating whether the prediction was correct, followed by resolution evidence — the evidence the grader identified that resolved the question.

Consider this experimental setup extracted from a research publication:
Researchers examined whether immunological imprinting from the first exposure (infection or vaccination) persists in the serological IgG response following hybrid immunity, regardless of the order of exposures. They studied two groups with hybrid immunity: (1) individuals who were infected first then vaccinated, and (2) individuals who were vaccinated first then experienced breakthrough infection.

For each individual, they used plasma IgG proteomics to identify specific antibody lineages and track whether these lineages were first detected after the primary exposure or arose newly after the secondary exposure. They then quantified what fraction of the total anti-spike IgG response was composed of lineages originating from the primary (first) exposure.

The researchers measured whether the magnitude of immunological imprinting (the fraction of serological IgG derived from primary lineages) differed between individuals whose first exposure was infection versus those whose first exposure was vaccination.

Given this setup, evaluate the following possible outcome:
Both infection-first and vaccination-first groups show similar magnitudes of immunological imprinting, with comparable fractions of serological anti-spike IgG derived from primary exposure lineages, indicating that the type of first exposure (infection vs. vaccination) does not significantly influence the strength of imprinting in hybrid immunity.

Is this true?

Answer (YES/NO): YES